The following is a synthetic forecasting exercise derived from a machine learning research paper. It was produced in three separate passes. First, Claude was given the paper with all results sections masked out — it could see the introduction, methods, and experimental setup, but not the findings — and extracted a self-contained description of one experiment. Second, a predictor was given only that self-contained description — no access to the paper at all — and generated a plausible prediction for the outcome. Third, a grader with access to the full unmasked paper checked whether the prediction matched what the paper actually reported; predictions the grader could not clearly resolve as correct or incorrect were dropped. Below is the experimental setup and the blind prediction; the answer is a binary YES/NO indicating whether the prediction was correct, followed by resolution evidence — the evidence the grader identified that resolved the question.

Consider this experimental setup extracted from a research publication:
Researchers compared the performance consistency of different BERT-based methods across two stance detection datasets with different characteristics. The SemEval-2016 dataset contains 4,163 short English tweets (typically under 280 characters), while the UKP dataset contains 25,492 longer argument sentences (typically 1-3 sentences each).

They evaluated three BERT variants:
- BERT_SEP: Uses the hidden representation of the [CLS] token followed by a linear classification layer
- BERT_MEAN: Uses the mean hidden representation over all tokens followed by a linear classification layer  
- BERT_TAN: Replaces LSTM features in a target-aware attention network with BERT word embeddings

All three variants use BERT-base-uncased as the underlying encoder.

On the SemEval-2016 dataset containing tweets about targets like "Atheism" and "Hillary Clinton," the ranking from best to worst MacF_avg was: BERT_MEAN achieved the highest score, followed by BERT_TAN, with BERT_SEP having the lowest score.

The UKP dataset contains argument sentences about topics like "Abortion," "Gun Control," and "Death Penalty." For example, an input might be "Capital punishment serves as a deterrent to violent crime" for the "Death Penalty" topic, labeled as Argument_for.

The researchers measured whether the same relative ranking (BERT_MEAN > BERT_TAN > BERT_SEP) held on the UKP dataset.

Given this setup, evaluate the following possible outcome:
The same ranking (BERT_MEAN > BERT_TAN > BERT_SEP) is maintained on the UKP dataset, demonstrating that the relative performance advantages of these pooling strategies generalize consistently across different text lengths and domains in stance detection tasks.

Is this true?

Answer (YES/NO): NO